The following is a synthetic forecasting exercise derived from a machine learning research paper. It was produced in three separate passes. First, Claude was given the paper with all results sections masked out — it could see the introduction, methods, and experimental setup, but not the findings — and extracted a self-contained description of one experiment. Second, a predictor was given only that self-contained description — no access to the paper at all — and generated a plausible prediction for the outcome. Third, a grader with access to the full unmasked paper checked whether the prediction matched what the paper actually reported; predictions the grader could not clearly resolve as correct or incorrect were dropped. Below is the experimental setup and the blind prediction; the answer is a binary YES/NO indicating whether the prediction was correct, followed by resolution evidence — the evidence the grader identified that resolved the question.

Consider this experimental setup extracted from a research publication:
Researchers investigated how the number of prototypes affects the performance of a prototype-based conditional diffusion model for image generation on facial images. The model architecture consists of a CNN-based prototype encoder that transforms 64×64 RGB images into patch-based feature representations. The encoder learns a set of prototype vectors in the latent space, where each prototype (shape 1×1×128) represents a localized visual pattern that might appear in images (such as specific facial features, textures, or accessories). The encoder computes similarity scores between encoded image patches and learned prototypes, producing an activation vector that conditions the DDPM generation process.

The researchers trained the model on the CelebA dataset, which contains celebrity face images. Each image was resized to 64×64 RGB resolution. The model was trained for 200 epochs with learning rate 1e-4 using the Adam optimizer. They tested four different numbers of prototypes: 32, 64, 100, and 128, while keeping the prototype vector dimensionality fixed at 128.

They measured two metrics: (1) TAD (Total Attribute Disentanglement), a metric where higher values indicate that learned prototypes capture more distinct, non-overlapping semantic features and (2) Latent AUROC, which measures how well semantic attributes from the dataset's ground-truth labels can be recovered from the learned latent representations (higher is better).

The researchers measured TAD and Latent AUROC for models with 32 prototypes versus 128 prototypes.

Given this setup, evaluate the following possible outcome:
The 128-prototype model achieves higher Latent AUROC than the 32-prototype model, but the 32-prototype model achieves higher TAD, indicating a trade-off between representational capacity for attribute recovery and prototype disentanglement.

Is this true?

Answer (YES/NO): YES